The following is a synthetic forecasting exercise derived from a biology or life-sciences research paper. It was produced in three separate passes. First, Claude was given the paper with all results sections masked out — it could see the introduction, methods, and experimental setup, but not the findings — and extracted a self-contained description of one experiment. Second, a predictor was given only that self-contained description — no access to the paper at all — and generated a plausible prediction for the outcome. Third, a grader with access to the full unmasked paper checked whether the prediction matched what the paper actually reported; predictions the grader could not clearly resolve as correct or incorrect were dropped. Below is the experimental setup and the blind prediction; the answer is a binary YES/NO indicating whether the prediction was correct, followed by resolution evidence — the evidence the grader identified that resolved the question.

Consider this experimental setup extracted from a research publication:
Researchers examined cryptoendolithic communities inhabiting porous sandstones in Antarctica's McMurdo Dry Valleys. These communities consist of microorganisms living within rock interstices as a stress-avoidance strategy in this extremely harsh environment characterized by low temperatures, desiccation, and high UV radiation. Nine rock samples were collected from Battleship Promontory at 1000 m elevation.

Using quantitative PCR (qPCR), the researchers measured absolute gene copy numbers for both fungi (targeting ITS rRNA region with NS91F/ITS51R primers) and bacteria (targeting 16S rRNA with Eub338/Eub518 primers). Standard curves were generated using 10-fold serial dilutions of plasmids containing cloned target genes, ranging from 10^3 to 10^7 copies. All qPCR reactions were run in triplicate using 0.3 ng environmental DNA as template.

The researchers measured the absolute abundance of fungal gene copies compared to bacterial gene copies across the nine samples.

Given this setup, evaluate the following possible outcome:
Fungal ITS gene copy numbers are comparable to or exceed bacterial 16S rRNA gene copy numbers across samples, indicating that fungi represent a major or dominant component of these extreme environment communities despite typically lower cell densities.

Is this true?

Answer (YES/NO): YES